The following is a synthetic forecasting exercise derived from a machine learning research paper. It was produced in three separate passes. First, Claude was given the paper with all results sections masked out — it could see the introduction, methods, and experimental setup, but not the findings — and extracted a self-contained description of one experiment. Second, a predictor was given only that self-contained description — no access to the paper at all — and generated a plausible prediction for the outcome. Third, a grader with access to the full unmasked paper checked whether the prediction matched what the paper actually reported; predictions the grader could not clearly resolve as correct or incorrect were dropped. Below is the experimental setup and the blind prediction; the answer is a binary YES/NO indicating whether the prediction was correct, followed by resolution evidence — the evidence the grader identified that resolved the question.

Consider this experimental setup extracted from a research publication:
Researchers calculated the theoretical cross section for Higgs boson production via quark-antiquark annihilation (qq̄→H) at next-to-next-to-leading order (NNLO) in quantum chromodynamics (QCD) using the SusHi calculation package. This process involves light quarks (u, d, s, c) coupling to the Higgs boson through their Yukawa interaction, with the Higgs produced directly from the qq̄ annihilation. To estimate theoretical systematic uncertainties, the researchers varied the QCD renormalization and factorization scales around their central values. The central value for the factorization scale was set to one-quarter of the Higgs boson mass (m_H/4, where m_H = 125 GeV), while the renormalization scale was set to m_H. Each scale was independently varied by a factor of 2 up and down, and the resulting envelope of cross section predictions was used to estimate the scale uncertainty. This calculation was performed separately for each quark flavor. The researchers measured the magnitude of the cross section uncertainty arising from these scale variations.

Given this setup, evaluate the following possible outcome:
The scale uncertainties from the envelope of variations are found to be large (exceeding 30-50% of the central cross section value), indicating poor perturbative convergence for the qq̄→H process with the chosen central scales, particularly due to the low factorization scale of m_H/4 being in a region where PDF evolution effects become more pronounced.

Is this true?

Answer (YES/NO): NO